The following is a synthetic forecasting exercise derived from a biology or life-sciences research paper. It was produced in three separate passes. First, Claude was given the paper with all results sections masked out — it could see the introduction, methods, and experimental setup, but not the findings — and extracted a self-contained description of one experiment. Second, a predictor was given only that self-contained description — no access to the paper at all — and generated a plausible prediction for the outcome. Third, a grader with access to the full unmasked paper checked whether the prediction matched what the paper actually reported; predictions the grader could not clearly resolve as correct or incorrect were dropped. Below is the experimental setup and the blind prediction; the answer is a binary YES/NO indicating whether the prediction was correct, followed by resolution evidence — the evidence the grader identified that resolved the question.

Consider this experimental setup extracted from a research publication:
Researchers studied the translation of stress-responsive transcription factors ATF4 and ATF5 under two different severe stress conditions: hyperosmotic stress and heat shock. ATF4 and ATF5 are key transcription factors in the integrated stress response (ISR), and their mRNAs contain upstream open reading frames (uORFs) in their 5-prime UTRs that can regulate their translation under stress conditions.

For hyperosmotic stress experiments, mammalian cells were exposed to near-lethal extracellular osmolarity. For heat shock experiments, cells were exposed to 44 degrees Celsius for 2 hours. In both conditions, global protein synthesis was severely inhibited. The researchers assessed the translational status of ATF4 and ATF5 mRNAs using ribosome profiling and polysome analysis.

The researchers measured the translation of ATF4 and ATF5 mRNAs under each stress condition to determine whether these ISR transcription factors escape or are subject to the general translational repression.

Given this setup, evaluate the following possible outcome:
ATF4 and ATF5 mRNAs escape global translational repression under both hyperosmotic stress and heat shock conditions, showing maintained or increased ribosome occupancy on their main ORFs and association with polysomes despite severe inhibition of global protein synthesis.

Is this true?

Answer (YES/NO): NO